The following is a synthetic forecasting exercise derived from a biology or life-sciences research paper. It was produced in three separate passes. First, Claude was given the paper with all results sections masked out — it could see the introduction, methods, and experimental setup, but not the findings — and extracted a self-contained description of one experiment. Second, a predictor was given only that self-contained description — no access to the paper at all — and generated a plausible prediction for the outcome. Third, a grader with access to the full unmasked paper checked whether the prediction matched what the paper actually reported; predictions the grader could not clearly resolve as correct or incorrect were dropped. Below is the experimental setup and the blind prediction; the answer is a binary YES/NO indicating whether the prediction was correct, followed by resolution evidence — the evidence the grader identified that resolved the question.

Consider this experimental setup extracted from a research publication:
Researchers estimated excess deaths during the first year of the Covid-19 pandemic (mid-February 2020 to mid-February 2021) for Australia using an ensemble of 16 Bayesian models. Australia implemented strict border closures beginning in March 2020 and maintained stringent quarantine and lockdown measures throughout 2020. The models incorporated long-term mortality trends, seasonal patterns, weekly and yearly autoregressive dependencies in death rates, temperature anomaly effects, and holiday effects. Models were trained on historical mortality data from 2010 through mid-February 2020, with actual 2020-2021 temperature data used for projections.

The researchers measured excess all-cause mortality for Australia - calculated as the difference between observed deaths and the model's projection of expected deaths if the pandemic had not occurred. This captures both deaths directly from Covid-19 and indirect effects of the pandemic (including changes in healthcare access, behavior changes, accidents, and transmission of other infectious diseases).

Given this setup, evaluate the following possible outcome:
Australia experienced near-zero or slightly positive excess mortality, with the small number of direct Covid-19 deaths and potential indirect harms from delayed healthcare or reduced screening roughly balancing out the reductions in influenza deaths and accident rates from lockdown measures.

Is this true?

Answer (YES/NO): NO